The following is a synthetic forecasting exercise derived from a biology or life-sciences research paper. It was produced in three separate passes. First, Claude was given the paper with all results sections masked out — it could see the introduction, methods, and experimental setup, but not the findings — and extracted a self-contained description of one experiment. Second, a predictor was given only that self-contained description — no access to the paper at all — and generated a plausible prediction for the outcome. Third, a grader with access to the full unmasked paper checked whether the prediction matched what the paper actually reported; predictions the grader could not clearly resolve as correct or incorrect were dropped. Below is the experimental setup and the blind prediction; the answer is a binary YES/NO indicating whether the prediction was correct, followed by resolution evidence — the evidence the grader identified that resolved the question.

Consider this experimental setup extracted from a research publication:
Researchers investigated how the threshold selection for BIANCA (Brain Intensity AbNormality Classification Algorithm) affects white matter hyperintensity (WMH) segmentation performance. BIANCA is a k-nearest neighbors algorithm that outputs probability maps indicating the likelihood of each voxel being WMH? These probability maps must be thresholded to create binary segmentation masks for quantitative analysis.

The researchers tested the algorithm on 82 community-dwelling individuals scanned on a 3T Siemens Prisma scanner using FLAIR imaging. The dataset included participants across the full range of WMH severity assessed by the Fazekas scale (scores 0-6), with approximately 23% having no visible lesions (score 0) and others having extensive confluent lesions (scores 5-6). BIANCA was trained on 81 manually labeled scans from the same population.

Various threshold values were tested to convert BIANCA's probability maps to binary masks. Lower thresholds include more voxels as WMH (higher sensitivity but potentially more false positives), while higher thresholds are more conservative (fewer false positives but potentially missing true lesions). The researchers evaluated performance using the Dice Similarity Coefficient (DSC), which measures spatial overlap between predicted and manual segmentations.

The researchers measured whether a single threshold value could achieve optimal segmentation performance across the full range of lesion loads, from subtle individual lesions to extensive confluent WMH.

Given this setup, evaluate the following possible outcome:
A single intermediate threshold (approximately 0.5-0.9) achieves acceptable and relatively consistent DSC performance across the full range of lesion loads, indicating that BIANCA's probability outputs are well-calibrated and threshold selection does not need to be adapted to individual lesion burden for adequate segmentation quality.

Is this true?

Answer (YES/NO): NO